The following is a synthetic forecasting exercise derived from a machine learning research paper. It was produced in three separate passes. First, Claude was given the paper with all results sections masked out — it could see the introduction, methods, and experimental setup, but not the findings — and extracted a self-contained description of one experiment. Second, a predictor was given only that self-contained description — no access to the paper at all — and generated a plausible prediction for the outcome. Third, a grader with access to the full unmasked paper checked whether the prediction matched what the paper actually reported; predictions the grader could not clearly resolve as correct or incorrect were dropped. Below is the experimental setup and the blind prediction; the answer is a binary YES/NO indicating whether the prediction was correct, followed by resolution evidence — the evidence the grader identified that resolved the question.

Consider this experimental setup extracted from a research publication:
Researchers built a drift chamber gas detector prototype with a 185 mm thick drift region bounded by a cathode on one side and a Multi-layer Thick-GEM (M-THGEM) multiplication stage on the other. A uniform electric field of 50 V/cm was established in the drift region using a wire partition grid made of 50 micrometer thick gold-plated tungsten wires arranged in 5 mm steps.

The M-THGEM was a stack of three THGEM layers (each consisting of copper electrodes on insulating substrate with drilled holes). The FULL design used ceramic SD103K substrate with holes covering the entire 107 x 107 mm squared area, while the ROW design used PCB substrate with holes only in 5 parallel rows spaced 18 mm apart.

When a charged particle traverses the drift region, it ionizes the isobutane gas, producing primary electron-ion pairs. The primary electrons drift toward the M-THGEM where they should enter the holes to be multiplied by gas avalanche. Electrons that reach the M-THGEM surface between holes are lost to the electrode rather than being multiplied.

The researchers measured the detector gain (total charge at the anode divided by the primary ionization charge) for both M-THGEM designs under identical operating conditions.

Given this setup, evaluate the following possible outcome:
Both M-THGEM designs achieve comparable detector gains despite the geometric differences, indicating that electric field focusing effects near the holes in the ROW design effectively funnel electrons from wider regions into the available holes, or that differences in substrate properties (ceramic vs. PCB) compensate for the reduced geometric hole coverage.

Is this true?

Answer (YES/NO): NO